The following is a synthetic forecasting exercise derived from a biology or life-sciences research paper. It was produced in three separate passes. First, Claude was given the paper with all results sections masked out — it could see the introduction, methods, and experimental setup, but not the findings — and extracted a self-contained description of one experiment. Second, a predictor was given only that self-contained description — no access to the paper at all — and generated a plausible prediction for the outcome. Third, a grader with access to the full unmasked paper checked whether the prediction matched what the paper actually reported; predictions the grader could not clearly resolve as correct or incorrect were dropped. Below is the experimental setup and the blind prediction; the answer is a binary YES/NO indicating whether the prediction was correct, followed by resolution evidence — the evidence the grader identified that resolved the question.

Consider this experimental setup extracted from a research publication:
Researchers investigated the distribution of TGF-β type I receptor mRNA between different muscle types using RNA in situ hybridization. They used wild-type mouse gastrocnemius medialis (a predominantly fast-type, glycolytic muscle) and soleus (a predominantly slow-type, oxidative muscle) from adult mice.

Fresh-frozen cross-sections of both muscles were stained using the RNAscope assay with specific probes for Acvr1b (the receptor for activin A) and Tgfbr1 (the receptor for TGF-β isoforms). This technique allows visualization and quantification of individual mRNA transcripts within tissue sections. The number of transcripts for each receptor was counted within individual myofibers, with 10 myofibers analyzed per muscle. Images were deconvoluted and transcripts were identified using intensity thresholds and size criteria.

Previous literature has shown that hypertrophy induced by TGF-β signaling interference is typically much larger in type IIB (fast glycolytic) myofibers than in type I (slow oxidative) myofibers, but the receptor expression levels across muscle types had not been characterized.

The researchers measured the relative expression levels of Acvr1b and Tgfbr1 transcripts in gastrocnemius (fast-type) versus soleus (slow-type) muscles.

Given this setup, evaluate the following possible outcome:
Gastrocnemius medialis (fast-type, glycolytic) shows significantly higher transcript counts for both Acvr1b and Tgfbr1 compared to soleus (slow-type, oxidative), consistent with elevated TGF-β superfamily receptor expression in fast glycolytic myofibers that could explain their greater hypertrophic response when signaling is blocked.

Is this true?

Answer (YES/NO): YES